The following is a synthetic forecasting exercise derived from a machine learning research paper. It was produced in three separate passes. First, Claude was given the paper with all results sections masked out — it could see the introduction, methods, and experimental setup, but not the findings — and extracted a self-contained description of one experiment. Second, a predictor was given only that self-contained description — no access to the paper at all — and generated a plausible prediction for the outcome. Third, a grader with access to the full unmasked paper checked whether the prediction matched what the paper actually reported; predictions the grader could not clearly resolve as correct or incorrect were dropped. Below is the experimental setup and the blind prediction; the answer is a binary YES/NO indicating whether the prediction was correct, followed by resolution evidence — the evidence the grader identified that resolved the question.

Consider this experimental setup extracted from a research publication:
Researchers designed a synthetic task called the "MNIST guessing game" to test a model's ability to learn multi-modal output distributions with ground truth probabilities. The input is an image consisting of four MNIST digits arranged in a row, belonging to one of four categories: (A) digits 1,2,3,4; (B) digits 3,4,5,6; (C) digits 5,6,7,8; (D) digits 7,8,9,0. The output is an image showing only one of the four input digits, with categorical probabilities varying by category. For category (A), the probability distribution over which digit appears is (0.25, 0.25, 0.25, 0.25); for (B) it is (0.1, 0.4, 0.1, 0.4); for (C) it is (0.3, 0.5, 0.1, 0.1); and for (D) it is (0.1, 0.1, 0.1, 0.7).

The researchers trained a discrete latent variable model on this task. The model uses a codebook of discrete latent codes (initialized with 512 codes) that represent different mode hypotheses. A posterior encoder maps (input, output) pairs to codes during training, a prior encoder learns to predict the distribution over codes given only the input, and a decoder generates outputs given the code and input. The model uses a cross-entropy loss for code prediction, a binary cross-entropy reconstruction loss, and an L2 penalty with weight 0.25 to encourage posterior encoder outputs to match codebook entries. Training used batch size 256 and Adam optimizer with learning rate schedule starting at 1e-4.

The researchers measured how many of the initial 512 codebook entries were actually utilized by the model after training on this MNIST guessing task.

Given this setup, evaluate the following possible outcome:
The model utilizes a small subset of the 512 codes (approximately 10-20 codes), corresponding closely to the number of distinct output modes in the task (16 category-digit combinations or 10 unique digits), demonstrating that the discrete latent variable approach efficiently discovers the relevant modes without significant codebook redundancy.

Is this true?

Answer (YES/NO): YES